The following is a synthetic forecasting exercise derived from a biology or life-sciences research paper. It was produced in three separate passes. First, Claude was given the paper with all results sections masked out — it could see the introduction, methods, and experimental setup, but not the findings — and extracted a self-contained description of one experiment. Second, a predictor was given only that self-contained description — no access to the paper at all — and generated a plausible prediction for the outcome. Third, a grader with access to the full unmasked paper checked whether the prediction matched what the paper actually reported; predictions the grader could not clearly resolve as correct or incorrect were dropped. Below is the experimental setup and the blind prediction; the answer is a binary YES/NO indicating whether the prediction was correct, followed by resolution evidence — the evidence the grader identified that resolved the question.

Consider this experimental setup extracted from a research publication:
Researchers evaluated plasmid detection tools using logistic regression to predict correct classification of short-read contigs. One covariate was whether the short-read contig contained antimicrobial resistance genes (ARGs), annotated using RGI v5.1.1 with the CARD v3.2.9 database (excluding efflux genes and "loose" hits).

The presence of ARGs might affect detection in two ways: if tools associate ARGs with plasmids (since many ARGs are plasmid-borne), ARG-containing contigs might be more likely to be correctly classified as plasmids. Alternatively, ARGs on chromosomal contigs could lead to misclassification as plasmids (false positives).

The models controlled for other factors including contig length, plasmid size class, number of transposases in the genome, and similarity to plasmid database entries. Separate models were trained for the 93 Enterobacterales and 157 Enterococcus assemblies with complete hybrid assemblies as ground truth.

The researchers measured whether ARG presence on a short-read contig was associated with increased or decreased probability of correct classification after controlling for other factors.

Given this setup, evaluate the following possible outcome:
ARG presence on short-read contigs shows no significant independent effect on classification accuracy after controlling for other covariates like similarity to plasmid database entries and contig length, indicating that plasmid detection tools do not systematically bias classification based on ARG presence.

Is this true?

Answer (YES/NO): NO